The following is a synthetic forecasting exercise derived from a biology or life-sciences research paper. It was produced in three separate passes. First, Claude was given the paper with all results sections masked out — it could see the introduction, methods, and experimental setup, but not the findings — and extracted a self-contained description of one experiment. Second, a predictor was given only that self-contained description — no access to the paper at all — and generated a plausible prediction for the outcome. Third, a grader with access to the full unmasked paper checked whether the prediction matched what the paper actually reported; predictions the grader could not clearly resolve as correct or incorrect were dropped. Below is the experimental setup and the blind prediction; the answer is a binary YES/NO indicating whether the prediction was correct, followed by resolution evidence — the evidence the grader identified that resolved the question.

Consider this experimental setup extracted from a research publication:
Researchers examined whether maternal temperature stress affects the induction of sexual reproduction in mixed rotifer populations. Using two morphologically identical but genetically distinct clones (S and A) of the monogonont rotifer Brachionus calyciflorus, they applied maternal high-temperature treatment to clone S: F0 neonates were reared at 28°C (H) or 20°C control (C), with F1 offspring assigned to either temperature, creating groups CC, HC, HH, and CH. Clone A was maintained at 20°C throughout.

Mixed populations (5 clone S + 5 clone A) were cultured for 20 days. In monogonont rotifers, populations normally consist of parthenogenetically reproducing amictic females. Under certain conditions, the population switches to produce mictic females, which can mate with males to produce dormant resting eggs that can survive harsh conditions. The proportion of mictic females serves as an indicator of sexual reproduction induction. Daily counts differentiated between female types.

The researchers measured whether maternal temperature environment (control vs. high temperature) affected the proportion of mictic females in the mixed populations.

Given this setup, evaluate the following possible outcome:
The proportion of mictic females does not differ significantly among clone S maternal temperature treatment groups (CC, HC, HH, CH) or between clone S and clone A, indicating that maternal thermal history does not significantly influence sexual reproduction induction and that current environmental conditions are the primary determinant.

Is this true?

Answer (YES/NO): YES